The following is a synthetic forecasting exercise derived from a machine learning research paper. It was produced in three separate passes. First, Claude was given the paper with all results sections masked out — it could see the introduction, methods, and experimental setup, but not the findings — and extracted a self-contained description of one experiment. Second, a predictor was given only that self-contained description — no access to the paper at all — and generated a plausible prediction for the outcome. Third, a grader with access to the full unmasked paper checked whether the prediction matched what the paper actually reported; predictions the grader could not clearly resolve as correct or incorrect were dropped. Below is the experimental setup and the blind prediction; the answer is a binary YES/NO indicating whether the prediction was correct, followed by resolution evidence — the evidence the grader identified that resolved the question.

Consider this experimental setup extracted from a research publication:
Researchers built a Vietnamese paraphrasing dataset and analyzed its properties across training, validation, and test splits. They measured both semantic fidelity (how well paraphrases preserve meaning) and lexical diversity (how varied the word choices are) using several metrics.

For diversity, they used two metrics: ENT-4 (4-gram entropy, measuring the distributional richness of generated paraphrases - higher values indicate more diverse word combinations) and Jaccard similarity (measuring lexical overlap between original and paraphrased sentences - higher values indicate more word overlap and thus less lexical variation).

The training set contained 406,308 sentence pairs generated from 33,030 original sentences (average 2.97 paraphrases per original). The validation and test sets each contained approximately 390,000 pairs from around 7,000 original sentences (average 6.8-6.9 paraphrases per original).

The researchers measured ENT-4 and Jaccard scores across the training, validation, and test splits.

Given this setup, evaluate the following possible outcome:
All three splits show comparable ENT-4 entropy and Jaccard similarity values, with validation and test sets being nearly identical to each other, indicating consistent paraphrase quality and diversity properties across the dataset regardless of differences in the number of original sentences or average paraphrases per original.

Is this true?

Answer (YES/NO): NO